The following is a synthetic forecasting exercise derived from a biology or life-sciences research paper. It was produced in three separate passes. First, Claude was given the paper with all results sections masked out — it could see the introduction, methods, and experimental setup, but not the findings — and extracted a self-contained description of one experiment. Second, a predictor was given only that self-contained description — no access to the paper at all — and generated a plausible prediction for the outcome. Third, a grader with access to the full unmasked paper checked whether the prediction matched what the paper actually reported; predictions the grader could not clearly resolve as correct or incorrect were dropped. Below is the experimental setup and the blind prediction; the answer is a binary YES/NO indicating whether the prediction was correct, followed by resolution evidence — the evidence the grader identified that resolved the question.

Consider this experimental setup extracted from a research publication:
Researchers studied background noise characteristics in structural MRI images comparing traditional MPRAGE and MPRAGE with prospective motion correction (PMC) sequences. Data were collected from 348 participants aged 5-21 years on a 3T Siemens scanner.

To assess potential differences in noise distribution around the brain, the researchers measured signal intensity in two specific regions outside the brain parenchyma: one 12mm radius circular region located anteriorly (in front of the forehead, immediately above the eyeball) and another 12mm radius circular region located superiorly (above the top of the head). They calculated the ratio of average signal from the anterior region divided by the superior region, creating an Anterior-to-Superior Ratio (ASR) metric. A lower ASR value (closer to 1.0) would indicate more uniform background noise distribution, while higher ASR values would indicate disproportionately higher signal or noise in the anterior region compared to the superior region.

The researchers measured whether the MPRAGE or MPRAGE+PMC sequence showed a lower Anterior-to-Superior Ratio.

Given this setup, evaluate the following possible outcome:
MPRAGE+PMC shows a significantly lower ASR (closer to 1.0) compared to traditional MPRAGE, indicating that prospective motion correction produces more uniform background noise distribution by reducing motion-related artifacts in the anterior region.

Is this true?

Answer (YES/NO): YES